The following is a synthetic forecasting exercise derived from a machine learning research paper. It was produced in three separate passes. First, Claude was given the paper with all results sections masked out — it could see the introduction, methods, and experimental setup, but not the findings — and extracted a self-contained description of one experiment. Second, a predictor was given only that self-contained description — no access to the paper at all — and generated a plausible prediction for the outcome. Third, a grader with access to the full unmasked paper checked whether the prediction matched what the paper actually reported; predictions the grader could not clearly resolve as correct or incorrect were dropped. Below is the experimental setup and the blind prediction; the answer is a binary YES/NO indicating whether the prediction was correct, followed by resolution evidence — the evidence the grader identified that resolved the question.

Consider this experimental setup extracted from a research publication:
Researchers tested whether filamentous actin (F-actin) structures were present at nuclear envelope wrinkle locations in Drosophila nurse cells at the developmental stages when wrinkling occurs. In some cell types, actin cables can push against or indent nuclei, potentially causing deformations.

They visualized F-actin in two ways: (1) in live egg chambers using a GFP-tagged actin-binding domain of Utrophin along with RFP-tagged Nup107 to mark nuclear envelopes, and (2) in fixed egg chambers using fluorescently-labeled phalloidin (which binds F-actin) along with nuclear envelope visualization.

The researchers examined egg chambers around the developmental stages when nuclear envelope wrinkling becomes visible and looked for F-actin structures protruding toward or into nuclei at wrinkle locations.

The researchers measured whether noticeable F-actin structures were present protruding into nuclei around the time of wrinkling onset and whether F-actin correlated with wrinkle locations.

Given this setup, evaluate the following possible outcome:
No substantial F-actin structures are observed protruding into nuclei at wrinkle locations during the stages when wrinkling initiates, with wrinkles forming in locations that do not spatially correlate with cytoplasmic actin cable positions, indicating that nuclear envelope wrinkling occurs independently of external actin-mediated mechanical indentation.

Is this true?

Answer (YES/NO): YES